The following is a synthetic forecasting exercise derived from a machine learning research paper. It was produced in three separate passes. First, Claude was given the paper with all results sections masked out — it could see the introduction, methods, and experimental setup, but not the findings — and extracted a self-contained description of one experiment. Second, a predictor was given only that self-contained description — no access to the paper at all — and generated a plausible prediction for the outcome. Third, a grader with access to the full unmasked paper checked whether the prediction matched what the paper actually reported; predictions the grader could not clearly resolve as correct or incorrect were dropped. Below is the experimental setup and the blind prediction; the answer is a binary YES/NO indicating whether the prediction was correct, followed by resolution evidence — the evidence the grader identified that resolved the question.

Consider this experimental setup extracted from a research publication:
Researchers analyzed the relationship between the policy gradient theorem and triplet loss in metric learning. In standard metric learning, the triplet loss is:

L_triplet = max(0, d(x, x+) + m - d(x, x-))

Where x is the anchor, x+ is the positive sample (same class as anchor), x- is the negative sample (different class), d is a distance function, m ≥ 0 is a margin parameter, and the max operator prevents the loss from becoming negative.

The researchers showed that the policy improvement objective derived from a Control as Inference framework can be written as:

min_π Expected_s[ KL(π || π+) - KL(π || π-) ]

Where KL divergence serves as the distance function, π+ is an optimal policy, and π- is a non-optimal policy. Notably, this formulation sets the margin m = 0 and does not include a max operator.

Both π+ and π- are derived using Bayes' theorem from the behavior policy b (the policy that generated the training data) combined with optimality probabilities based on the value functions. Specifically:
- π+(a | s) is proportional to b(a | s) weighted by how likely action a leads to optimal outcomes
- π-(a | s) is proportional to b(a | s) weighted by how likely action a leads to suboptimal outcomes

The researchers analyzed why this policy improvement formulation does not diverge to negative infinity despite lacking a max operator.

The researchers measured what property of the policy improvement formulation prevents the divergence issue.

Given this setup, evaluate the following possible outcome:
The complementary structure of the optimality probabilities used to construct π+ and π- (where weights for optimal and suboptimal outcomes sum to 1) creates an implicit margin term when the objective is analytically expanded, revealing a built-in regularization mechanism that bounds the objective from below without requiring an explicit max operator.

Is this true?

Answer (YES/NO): NO